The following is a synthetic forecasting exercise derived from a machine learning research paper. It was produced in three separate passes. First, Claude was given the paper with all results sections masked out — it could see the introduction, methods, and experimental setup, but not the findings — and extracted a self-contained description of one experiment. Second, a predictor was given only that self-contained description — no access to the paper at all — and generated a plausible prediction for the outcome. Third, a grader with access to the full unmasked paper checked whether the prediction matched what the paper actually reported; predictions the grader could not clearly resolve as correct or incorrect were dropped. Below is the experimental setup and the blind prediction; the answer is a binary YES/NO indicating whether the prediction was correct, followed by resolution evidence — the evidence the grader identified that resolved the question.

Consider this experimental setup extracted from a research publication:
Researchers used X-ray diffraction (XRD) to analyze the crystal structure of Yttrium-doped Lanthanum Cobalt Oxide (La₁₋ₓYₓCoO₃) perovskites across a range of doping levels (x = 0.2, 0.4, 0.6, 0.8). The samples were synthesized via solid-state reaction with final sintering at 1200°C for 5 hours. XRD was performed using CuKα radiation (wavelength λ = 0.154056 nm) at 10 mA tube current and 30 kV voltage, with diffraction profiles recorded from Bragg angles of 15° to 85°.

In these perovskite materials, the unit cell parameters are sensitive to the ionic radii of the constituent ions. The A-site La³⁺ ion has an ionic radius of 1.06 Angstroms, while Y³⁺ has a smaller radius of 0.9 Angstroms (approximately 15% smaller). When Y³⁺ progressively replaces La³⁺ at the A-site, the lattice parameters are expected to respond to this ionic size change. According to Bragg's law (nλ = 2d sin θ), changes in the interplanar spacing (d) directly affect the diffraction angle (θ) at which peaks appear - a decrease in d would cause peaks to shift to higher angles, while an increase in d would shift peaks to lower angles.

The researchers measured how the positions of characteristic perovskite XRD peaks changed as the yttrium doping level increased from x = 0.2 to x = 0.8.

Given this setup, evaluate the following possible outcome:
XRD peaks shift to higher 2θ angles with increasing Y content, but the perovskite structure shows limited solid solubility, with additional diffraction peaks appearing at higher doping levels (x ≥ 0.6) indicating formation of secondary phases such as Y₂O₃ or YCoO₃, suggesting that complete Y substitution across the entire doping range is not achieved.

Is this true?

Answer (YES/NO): NO